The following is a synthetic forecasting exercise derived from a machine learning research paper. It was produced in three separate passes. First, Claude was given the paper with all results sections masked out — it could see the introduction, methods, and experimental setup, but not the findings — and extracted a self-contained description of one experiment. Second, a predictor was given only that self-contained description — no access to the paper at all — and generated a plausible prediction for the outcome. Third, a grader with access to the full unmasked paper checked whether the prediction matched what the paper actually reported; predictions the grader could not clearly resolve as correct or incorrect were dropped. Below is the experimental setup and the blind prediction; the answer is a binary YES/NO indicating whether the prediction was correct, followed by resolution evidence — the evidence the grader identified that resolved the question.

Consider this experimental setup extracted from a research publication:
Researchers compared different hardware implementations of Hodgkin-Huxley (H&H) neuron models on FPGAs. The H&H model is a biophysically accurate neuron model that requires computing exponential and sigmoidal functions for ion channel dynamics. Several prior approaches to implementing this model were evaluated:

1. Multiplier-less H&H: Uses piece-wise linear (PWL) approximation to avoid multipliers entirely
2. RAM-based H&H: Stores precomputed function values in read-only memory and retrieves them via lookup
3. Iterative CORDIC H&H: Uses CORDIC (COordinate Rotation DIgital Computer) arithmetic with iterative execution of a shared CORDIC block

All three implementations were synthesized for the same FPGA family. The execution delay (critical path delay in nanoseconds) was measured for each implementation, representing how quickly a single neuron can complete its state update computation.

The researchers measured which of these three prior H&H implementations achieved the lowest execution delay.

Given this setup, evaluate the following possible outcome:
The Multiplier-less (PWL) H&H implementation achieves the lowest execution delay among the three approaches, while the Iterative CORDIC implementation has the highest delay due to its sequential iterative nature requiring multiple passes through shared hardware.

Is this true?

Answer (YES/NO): NO